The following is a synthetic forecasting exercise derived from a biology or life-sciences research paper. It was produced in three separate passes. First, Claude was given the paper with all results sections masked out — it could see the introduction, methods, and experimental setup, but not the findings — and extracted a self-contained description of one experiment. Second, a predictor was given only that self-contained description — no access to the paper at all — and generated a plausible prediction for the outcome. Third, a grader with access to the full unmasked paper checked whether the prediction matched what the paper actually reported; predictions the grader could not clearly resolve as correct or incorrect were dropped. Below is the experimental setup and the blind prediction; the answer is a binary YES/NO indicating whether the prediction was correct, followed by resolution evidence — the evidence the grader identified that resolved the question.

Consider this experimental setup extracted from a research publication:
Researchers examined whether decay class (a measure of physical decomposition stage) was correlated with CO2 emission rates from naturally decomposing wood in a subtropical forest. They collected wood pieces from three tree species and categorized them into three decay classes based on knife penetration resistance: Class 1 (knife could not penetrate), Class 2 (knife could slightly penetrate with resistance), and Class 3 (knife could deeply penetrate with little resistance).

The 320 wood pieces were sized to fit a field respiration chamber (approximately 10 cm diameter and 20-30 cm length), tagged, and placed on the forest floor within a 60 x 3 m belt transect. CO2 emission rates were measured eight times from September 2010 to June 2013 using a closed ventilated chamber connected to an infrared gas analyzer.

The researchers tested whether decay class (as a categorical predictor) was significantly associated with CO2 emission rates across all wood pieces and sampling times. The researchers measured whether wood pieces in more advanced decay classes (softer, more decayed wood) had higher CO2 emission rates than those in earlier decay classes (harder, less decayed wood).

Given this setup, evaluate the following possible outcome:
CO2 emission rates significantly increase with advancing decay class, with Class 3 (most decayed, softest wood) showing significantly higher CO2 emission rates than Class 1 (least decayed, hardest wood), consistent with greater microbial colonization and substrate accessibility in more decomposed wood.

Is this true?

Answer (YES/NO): NO